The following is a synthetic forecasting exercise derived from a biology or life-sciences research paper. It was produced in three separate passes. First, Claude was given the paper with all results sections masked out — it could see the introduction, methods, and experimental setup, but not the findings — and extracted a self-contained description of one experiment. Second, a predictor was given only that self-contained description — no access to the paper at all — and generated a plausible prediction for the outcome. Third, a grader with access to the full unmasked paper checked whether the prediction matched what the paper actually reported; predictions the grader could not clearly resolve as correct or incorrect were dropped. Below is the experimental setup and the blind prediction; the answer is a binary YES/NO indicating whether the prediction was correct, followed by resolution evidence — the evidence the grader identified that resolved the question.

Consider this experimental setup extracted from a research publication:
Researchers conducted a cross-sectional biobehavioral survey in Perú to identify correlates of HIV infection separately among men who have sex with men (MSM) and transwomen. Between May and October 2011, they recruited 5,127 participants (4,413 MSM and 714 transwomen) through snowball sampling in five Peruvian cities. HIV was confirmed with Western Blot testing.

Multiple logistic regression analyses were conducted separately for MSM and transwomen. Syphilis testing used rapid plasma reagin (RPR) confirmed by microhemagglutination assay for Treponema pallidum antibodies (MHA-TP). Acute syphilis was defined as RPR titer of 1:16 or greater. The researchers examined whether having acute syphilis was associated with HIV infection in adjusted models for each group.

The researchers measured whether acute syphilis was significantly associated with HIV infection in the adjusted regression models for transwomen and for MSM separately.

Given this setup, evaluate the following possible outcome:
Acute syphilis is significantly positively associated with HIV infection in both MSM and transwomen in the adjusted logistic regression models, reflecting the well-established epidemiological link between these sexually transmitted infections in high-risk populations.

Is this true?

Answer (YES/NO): NO